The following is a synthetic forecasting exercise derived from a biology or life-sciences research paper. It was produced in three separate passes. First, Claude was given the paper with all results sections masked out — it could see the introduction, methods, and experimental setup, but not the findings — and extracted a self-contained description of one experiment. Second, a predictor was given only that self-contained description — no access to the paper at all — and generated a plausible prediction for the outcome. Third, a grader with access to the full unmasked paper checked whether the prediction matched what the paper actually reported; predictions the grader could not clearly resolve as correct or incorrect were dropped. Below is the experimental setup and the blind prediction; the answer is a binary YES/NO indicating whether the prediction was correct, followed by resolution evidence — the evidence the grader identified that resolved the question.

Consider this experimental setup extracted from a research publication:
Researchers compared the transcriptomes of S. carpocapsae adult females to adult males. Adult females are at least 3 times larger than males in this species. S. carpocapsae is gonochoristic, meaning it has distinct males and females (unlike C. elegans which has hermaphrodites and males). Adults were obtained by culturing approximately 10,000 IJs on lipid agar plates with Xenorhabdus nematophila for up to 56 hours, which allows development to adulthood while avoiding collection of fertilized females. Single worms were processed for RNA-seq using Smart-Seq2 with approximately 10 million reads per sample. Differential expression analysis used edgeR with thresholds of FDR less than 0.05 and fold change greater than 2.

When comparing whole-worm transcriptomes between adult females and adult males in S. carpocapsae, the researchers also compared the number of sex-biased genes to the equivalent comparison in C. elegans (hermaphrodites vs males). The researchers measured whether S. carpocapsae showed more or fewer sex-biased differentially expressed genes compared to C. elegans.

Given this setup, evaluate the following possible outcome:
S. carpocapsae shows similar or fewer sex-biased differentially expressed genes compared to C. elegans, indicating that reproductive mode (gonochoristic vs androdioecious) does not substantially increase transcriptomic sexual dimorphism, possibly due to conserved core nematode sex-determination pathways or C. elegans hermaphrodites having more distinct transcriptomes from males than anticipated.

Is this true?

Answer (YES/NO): NO